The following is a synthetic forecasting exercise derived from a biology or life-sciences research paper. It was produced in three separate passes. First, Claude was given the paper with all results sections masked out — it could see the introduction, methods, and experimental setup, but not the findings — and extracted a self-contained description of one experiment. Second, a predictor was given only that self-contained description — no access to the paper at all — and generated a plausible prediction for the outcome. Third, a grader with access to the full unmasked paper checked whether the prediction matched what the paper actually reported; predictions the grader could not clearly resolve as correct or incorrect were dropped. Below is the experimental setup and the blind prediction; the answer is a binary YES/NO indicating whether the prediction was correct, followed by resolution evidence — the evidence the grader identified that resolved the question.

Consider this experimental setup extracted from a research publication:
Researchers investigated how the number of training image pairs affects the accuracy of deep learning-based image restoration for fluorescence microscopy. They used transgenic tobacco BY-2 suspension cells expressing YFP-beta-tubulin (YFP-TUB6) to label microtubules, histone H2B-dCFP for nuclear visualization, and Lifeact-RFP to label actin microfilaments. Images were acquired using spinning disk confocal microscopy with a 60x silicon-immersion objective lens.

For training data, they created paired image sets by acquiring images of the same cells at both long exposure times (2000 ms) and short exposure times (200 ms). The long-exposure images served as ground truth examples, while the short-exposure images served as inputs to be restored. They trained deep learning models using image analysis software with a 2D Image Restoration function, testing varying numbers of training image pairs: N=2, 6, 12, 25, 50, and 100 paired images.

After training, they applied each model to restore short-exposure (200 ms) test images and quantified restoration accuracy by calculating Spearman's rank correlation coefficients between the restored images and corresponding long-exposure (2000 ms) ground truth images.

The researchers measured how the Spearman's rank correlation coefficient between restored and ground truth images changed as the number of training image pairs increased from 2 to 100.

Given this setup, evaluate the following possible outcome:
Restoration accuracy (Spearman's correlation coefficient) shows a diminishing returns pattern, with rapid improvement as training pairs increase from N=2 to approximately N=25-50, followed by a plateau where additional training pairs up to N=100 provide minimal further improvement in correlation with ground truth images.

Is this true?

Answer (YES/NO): NO